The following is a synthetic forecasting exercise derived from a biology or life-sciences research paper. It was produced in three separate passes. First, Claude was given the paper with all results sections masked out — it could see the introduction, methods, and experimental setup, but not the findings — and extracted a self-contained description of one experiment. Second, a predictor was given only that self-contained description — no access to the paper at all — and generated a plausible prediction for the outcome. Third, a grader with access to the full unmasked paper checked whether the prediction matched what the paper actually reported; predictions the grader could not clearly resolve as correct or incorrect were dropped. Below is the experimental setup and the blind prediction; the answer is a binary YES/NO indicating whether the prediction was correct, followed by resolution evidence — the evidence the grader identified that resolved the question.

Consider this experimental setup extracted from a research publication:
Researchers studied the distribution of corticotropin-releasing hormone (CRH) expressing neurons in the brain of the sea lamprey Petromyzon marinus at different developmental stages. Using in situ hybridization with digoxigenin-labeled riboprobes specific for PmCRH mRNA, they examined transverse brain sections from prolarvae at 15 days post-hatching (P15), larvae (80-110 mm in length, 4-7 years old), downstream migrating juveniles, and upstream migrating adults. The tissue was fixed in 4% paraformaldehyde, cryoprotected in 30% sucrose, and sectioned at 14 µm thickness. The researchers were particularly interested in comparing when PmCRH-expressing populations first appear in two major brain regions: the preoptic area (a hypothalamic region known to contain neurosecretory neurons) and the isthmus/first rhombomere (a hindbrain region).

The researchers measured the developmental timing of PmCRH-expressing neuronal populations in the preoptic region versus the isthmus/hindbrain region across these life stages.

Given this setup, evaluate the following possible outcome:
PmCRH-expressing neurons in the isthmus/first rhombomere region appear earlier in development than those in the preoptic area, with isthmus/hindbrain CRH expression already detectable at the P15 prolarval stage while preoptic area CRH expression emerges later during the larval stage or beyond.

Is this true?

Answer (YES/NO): NO